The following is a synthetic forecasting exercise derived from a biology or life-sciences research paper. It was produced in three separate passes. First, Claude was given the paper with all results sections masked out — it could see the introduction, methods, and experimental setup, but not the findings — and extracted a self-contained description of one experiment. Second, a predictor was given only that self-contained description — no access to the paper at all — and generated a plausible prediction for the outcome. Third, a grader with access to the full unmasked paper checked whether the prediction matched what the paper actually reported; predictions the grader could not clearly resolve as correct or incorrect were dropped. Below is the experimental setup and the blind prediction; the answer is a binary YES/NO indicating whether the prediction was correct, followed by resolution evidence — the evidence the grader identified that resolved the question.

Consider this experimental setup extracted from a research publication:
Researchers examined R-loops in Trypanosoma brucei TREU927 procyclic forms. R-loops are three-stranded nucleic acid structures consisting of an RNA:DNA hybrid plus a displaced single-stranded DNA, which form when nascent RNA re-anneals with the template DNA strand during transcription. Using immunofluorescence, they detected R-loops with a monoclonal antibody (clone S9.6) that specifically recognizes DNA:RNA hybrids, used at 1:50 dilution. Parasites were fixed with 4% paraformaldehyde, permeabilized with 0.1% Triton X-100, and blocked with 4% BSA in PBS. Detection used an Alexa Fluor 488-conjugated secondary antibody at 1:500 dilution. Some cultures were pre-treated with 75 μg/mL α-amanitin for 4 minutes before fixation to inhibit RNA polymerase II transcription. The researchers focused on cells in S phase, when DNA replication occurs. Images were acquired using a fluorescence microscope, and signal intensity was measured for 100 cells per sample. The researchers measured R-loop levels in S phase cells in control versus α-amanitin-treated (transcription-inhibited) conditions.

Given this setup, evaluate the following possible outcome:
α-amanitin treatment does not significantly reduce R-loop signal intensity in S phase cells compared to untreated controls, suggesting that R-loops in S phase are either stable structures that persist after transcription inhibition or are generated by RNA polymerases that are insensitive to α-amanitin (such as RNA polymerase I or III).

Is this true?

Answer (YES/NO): NO